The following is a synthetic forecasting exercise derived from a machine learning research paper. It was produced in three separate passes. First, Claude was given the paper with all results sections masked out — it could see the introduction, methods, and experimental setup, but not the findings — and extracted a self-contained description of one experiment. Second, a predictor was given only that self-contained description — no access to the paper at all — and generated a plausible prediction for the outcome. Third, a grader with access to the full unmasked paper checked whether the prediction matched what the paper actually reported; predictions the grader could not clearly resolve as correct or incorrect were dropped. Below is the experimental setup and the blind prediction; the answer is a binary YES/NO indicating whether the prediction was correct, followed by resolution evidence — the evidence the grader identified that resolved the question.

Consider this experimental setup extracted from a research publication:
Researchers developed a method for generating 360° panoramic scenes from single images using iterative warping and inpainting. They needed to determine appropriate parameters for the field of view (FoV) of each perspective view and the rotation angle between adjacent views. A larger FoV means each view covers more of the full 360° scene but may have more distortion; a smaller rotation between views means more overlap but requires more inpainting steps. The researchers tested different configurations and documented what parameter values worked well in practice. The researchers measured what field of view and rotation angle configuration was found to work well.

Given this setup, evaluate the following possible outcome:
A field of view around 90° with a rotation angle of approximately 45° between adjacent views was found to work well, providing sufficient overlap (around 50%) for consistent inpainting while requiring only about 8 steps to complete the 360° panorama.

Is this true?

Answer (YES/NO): NO